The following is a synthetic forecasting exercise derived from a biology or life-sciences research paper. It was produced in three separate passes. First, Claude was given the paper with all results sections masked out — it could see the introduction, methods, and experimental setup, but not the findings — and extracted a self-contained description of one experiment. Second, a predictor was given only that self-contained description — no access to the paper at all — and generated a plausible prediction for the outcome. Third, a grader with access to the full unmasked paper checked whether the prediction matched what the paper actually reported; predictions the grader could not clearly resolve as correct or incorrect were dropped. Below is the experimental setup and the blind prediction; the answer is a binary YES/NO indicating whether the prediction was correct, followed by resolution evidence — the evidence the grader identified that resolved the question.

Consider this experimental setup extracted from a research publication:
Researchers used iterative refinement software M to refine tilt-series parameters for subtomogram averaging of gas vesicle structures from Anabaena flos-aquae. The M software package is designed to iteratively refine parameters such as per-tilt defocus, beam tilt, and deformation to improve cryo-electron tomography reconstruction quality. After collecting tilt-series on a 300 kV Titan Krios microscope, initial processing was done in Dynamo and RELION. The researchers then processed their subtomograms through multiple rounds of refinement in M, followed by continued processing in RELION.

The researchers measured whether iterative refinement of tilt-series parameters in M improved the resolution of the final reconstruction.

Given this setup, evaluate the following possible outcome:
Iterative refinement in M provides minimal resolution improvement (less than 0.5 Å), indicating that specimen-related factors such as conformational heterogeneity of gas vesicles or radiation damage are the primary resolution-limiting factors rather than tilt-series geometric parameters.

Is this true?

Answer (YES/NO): NO